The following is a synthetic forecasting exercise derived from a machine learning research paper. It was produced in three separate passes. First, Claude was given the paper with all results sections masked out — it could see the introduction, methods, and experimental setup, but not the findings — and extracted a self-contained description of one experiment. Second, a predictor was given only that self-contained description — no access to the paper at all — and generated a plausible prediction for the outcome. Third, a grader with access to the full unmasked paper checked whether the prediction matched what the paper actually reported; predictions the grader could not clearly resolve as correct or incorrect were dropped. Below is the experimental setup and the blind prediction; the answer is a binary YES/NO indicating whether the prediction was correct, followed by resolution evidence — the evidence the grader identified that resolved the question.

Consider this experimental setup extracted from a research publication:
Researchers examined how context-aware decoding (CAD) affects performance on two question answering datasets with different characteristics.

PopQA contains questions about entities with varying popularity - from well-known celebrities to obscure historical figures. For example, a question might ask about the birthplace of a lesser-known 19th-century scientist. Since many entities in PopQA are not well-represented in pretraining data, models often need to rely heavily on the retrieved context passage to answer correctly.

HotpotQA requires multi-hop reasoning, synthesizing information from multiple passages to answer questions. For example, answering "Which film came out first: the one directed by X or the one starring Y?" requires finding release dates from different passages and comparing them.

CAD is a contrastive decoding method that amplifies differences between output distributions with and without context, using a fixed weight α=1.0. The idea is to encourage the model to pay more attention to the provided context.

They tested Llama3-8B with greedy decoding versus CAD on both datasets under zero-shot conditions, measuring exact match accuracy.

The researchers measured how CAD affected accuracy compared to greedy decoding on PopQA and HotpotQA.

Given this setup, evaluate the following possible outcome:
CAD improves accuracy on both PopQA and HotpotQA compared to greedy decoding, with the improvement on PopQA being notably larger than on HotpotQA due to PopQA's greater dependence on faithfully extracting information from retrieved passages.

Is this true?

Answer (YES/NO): NO